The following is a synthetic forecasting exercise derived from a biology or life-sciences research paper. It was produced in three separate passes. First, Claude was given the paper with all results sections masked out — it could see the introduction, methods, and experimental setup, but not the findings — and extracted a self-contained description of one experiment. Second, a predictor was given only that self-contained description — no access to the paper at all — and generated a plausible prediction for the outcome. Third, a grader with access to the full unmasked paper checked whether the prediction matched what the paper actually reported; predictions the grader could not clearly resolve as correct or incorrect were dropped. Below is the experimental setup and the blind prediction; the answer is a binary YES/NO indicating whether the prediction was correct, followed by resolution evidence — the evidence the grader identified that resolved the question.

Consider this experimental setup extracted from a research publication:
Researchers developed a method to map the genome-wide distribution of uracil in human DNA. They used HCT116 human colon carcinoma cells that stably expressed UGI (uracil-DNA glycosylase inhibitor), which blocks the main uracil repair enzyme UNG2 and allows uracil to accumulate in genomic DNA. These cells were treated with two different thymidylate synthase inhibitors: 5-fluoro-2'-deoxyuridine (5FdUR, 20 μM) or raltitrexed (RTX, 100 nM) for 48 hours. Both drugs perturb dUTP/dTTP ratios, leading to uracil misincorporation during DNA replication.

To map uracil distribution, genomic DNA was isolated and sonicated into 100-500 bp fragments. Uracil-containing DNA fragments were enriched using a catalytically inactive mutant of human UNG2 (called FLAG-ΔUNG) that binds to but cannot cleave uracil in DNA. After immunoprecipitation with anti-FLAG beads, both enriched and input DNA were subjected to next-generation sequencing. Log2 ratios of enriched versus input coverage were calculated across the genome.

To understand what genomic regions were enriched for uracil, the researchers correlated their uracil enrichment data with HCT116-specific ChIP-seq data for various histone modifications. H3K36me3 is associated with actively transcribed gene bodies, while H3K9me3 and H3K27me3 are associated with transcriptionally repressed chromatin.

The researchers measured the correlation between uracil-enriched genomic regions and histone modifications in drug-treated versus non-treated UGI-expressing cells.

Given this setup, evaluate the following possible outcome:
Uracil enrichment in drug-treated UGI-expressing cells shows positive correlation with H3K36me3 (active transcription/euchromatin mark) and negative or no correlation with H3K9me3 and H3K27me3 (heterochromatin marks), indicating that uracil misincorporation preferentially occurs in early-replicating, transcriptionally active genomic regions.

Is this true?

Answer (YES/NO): NO